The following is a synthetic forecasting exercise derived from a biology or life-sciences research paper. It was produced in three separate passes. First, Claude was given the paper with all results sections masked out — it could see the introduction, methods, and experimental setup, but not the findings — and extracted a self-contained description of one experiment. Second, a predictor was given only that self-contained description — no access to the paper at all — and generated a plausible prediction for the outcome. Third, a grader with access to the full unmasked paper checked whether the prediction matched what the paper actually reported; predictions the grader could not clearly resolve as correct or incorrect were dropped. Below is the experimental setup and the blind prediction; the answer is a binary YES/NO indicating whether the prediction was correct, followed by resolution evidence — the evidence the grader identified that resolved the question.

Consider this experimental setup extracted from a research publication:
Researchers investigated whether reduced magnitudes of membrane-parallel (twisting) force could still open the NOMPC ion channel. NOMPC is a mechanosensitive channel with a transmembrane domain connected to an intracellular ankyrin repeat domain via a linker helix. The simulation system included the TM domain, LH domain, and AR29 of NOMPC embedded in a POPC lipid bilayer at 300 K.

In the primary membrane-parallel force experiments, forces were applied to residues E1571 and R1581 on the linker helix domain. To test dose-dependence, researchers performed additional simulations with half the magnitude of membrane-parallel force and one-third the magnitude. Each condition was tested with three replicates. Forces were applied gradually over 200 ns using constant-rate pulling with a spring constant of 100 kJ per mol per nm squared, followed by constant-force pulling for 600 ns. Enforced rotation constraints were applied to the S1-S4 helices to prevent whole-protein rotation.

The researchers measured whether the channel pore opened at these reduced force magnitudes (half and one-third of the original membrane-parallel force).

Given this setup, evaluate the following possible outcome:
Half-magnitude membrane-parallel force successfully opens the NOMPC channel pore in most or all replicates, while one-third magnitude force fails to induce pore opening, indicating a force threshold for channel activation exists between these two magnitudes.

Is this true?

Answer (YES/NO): NO